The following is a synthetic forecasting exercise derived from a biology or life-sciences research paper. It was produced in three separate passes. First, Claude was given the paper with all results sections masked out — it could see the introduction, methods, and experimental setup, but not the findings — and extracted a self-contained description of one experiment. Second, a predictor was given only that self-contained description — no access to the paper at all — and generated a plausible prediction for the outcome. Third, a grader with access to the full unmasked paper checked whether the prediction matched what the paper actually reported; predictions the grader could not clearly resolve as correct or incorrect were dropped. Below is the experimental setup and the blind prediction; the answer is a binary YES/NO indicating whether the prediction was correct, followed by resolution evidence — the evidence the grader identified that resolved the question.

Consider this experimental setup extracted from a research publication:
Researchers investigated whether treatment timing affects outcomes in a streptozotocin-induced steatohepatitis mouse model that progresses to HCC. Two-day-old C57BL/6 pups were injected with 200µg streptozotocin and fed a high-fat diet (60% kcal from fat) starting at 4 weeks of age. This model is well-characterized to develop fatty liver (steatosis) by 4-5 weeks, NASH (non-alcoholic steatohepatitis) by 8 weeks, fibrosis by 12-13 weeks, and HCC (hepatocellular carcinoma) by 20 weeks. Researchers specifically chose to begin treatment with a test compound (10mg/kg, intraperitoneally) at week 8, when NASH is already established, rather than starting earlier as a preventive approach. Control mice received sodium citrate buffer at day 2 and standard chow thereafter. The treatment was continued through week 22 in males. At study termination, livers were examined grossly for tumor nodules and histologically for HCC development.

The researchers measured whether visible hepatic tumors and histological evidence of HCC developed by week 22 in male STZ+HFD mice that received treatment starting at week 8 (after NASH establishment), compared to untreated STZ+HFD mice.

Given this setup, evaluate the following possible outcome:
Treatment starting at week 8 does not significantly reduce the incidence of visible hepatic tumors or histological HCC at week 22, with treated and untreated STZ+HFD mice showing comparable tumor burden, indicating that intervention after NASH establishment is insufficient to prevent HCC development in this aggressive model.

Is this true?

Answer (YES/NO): NO